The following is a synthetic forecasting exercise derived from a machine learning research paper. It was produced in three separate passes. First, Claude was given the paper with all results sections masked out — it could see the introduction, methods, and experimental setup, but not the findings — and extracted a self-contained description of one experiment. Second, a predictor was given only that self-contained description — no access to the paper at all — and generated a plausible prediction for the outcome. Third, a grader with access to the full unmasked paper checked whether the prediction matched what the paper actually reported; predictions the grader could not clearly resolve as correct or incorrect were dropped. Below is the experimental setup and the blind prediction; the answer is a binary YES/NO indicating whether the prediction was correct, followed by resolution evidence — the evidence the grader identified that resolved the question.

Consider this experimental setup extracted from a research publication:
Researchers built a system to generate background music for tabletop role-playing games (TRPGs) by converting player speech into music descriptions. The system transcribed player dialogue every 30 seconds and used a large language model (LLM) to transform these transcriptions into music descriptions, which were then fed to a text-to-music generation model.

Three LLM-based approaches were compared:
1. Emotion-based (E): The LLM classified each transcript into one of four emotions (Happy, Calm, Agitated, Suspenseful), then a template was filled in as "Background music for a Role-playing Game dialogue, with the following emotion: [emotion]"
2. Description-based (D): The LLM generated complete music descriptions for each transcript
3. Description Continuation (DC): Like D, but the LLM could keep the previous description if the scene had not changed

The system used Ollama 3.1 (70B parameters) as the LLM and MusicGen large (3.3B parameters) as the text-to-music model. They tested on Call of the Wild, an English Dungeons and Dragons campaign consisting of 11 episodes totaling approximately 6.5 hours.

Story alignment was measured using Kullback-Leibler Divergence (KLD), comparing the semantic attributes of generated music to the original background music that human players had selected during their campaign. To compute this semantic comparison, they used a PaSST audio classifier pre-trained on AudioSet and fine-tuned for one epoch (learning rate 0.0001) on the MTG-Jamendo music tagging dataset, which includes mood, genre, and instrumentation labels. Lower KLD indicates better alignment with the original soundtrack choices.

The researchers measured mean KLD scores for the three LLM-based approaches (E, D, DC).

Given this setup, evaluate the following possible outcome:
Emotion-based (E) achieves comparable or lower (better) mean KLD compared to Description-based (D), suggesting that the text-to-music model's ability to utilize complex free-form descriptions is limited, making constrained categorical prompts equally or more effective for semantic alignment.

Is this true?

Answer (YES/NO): YES